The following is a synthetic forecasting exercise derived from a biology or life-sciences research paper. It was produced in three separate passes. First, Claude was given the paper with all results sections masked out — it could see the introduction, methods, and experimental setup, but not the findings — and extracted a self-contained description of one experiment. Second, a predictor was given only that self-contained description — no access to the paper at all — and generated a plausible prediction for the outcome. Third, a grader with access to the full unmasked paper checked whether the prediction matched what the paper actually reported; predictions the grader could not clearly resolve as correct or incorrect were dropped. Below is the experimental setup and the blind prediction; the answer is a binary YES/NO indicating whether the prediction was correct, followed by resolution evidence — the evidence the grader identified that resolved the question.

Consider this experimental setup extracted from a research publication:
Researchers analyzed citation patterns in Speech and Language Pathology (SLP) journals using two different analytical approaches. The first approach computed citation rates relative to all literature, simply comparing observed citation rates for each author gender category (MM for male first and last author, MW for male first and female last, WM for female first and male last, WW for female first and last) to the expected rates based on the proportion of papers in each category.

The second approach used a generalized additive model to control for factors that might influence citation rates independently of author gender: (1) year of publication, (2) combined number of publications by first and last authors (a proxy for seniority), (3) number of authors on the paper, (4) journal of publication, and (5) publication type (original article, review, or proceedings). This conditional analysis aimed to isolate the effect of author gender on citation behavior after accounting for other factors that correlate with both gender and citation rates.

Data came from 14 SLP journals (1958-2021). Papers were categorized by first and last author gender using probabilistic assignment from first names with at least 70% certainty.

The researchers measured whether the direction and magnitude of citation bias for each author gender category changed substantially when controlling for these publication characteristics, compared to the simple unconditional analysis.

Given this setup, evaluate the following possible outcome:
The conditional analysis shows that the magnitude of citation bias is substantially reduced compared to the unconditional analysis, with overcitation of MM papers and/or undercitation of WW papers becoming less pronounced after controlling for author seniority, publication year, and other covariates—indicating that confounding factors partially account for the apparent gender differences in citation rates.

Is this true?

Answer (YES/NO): NO